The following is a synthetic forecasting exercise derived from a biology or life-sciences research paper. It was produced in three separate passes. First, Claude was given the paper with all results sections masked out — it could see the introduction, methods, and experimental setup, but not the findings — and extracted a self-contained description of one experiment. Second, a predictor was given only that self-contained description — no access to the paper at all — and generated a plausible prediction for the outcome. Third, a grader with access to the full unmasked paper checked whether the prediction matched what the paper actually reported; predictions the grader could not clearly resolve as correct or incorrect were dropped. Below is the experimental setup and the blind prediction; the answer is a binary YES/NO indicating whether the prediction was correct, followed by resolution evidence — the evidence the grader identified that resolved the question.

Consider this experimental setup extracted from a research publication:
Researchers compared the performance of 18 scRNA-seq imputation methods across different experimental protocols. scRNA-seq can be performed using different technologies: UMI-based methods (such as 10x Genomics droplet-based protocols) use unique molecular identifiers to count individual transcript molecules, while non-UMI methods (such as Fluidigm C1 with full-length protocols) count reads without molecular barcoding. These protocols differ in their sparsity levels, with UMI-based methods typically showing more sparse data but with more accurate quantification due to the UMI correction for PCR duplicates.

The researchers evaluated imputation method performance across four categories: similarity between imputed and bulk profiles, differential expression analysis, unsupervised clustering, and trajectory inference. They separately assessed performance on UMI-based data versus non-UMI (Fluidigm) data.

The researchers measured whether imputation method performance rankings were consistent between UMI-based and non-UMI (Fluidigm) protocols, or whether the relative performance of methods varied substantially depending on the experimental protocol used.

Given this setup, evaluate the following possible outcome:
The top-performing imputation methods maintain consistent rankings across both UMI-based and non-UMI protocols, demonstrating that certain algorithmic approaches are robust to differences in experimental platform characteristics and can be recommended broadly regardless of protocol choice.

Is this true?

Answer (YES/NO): NO